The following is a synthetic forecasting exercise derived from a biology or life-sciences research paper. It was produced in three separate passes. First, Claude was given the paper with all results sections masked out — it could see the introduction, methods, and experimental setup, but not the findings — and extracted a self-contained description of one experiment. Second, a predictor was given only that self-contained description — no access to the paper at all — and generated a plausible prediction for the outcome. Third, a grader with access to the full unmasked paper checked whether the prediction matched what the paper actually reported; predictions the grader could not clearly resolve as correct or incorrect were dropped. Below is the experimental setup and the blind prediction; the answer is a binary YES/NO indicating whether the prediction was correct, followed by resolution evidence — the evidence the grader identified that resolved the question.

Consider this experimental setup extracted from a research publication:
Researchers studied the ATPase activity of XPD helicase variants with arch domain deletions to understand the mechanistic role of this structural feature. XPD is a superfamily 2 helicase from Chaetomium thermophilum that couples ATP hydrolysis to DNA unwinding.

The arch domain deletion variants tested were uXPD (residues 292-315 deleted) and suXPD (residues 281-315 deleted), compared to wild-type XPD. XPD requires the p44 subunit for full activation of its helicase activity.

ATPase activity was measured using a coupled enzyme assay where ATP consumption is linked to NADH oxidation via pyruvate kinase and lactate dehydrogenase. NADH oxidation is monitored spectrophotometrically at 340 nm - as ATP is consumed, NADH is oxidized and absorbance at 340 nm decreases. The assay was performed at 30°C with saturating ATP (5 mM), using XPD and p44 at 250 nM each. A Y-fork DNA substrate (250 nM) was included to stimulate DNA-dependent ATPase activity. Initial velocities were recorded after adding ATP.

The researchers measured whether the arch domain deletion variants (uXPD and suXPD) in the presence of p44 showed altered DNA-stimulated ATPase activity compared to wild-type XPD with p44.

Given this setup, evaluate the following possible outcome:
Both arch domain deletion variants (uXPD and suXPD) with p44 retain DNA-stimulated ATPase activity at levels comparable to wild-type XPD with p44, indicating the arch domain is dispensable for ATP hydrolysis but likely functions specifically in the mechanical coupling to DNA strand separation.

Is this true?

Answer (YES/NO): NO